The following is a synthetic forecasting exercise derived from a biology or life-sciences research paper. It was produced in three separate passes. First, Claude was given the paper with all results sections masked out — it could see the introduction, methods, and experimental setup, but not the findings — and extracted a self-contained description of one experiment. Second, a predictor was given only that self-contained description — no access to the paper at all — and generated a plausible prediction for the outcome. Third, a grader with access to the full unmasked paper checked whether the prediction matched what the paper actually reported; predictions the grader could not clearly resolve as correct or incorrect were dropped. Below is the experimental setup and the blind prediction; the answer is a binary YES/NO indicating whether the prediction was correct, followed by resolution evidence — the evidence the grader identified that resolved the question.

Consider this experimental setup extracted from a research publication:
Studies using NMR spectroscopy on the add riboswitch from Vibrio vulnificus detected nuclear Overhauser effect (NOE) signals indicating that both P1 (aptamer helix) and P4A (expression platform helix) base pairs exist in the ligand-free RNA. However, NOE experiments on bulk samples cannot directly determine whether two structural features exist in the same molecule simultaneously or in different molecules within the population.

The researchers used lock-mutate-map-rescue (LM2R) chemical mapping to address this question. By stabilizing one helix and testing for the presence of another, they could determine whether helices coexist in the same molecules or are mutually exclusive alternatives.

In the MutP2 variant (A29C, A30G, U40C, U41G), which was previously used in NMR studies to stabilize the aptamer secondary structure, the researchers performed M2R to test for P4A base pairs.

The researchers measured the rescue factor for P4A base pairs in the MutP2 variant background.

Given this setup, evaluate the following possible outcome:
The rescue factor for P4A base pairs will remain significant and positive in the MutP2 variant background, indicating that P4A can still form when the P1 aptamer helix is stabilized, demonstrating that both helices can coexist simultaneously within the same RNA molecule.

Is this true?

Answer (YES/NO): NO